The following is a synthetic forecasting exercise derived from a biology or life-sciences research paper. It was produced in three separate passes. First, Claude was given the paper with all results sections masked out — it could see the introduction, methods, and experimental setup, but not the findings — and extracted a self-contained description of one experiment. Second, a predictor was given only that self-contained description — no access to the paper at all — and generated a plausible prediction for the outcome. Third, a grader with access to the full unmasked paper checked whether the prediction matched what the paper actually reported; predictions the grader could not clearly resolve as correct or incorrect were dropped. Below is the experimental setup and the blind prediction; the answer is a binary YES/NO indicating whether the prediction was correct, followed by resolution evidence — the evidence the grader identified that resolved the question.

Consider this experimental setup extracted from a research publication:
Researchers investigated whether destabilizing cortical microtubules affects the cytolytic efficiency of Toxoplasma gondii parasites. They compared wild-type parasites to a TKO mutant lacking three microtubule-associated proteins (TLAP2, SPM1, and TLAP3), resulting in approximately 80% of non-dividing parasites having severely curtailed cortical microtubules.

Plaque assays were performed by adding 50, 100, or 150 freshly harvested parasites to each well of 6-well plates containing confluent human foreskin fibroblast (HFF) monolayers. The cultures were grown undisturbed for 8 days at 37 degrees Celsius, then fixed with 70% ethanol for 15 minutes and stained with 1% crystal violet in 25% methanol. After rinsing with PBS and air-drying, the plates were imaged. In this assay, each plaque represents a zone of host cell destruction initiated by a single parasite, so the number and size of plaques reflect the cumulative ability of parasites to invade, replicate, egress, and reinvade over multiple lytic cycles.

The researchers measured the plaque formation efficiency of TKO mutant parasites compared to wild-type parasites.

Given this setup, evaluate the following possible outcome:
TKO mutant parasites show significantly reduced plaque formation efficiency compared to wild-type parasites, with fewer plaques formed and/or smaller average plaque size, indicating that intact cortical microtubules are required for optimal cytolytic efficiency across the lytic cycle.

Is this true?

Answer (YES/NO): YES